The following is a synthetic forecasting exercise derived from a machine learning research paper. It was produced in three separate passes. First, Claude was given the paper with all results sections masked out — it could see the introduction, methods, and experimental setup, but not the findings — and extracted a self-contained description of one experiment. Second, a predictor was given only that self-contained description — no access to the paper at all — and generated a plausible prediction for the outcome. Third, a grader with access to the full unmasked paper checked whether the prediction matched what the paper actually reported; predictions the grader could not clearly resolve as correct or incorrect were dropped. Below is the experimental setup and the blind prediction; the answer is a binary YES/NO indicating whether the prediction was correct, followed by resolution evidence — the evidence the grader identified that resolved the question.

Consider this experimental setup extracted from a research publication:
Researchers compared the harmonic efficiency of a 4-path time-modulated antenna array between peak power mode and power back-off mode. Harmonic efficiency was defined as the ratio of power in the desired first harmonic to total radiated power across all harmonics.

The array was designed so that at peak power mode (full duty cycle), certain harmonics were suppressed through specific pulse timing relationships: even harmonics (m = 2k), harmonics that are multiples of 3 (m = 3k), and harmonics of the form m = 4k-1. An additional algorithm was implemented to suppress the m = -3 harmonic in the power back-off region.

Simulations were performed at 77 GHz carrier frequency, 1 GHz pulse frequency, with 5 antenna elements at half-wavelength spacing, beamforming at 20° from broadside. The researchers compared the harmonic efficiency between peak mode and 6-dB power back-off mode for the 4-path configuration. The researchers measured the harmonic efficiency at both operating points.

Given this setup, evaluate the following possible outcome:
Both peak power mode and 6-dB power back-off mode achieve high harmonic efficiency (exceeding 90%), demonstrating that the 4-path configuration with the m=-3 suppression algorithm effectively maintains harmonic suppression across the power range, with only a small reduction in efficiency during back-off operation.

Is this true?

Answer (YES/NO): NO